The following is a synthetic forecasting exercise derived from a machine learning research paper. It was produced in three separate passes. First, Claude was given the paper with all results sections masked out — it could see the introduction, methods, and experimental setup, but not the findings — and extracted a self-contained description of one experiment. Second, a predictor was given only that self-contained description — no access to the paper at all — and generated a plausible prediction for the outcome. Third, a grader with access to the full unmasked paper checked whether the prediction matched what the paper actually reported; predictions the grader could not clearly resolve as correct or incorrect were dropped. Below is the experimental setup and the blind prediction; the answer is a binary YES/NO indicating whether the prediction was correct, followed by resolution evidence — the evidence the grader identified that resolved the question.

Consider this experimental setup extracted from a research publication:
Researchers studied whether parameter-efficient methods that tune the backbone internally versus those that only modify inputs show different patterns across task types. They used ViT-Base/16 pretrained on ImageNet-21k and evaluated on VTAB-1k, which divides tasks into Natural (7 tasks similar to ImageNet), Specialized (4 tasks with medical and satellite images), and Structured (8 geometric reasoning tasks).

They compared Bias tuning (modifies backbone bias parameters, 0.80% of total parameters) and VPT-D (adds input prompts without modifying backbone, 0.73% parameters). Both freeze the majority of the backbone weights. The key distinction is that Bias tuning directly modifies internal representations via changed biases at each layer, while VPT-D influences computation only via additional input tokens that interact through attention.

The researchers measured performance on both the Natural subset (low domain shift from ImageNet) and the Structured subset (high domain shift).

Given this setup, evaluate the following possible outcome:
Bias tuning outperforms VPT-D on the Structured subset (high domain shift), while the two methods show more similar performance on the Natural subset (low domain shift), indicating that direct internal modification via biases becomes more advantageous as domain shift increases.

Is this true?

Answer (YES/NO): NO